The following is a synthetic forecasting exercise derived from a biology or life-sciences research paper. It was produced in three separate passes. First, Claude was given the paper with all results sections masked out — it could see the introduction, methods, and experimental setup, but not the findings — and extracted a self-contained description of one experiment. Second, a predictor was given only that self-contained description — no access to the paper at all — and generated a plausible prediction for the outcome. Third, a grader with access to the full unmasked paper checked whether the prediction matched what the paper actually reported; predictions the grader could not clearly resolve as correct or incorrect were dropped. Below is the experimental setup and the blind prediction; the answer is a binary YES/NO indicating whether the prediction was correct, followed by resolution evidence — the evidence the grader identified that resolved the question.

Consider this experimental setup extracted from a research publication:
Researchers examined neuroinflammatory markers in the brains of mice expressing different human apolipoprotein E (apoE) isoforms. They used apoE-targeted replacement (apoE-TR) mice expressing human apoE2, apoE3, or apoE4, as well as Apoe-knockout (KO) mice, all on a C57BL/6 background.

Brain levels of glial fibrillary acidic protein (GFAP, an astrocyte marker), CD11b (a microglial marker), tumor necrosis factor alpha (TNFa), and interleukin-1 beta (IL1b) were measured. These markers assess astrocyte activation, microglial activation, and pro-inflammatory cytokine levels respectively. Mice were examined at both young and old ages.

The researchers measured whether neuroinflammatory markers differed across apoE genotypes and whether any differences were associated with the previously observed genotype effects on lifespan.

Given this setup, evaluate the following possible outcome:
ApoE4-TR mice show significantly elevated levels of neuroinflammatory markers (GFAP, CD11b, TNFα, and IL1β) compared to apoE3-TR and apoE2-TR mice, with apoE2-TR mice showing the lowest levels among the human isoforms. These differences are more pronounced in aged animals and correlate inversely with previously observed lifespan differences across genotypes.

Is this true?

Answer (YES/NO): NO